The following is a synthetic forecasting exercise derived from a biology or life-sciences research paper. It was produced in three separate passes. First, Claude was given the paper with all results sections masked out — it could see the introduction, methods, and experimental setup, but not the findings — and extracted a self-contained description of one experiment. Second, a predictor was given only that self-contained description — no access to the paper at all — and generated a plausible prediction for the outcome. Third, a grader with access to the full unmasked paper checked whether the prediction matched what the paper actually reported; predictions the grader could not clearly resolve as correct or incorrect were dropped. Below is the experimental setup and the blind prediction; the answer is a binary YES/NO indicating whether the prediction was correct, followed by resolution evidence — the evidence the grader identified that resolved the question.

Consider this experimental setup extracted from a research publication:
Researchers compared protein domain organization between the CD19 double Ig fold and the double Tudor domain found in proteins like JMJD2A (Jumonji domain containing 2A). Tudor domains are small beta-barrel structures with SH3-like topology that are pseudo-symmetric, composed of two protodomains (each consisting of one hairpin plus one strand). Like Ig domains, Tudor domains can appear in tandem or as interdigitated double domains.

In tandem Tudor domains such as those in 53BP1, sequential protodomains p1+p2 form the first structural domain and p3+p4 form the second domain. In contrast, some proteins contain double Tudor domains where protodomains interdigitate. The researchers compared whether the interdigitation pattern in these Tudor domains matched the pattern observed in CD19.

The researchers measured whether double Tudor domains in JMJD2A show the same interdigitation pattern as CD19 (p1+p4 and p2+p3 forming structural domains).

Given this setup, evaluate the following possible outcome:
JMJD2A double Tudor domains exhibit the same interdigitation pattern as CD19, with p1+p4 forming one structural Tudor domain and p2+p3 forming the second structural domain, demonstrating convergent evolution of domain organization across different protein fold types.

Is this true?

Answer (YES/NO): YES